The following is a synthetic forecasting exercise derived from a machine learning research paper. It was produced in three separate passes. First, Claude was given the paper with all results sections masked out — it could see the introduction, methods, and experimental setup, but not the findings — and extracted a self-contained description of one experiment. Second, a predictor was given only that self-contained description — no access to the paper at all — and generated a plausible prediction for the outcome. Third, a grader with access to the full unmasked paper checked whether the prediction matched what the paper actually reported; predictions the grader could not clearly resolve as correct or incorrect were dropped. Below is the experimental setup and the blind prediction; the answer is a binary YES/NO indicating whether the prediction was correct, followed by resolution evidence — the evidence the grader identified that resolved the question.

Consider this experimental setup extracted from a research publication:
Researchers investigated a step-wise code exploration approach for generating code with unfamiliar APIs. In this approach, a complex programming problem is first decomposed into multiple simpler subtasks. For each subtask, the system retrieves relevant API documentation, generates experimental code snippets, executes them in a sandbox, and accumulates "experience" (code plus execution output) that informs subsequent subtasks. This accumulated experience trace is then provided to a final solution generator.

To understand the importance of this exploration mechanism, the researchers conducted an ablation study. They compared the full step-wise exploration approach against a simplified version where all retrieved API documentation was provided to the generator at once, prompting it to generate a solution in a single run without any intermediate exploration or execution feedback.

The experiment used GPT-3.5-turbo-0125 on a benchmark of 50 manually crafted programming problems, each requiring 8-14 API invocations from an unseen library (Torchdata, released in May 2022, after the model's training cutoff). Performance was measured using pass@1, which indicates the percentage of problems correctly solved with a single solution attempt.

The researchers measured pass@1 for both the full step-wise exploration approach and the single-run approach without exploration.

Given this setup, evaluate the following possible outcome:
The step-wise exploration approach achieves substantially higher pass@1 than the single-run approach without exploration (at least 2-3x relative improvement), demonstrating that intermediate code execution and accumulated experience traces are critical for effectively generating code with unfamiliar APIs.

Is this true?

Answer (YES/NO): YES